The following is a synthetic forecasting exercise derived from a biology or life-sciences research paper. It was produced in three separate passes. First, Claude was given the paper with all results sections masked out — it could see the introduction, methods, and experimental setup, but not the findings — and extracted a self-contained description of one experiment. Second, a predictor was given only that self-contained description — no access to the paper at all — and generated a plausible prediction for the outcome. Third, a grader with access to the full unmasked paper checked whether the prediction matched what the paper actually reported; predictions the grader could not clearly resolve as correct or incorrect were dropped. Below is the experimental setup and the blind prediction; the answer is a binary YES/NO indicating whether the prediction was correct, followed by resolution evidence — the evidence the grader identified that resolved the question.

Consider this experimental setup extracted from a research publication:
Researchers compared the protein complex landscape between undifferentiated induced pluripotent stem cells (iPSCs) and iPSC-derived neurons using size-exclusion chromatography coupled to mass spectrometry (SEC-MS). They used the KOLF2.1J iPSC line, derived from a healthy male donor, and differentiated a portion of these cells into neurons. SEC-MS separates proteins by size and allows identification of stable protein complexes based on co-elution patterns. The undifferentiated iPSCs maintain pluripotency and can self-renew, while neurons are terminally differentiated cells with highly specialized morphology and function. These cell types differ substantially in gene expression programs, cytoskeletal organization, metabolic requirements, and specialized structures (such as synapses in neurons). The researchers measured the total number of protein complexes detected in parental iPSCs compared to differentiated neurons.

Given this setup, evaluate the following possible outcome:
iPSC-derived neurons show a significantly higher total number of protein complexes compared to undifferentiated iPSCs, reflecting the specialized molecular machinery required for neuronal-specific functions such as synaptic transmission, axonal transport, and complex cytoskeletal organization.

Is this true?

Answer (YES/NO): NO